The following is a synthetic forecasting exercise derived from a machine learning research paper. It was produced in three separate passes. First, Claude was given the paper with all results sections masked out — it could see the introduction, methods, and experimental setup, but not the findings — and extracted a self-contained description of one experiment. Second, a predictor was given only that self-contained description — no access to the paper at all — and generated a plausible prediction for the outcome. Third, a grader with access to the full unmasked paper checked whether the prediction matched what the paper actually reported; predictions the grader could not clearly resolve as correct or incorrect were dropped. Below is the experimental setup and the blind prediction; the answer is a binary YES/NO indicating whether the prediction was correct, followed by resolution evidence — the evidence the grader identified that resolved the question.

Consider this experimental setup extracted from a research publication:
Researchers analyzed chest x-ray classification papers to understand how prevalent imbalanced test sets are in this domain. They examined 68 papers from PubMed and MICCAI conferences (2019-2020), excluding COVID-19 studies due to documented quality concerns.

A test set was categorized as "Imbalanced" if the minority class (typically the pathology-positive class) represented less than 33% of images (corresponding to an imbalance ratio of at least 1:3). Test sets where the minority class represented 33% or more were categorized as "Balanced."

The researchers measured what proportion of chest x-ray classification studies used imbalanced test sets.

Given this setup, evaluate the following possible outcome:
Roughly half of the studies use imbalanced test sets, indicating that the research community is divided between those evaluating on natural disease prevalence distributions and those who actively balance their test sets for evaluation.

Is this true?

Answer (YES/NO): NO